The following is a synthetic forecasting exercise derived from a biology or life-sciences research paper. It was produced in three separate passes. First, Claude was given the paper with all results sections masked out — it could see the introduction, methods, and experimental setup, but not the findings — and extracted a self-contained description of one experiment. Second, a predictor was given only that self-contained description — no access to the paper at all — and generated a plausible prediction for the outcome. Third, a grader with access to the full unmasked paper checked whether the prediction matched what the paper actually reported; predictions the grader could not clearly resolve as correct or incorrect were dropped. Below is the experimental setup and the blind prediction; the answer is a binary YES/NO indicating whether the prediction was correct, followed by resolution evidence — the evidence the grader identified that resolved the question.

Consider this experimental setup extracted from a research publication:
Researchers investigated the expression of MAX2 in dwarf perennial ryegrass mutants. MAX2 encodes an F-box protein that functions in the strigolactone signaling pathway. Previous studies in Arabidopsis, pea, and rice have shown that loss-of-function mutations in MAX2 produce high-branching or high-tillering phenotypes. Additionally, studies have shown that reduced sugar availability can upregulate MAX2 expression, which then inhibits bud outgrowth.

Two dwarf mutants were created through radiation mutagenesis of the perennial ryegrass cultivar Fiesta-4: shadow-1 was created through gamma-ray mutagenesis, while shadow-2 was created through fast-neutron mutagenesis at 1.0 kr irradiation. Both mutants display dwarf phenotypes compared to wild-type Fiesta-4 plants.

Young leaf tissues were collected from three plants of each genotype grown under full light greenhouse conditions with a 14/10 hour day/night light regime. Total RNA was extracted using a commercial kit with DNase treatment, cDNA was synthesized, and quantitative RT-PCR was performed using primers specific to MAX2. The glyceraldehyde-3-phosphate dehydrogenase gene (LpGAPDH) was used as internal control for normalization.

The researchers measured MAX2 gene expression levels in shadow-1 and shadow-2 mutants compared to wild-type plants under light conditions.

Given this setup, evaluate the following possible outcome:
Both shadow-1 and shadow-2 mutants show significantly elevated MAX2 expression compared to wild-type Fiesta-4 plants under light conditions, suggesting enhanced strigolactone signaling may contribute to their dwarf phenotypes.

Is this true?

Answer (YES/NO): NO